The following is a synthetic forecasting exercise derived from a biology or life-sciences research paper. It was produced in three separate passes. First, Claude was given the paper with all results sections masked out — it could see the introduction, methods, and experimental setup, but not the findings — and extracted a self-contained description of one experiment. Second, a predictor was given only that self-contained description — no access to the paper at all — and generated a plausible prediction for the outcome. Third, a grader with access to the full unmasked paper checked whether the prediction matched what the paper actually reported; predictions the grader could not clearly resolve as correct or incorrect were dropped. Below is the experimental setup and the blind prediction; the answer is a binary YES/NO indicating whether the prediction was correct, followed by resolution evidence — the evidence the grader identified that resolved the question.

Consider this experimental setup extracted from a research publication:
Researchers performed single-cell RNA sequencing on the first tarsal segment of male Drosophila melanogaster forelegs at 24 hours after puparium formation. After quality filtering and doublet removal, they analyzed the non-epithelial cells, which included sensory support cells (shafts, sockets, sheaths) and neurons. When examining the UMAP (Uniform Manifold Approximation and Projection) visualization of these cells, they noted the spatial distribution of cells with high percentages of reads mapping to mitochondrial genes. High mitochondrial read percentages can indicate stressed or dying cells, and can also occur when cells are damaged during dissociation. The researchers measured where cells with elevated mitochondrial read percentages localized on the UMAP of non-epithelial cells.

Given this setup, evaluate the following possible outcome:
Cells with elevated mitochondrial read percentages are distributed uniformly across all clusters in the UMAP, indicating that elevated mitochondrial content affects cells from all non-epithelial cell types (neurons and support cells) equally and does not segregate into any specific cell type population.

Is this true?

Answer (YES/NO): NO